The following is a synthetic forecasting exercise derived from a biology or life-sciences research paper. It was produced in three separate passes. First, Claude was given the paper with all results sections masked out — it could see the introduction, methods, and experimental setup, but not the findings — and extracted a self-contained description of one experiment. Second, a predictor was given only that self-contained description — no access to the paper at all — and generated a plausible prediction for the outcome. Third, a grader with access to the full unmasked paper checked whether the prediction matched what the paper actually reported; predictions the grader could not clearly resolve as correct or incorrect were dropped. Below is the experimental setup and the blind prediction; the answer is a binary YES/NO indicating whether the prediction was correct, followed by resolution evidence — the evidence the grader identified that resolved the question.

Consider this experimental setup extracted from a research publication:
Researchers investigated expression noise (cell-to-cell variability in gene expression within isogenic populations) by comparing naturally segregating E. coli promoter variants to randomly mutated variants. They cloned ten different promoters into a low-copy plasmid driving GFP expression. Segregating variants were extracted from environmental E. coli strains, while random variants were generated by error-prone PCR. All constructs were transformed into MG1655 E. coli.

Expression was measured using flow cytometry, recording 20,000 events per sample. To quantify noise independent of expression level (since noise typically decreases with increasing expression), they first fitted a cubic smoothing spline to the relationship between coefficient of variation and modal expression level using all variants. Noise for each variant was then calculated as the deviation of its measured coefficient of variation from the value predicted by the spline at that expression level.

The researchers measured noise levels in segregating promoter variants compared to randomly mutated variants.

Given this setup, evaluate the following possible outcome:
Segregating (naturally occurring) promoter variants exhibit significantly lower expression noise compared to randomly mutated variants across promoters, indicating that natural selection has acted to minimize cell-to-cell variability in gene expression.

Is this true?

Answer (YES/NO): YES